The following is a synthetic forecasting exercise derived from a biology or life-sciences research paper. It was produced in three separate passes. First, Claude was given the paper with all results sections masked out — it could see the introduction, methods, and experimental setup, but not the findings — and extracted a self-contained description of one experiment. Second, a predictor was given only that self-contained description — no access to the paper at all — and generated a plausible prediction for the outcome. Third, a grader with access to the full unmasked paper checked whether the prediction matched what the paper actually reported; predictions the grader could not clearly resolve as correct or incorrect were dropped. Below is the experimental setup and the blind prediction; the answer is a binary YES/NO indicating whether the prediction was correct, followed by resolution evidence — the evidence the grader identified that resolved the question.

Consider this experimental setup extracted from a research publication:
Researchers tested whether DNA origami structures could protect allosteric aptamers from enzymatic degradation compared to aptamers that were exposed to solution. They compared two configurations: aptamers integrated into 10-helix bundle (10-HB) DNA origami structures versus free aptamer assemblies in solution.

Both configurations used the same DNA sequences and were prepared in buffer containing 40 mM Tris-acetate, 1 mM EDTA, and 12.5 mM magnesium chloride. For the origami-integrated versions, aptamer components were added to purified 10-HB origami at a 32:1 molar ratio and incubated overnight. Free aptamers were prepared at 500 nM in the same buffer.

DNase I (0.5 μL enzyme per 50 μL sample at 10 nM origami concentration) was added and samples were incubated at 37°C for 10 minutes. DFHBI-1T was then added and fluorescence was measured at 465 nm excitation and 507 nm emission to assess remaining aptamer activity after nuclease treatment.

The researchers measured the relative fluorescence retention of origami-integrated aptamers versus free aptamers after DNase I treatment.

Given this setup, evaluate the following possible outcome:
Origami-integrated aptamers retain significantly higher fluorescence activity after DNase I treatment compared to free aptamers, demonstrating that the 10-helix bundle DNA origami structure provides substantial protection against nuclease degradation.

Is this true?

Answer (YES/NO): NO